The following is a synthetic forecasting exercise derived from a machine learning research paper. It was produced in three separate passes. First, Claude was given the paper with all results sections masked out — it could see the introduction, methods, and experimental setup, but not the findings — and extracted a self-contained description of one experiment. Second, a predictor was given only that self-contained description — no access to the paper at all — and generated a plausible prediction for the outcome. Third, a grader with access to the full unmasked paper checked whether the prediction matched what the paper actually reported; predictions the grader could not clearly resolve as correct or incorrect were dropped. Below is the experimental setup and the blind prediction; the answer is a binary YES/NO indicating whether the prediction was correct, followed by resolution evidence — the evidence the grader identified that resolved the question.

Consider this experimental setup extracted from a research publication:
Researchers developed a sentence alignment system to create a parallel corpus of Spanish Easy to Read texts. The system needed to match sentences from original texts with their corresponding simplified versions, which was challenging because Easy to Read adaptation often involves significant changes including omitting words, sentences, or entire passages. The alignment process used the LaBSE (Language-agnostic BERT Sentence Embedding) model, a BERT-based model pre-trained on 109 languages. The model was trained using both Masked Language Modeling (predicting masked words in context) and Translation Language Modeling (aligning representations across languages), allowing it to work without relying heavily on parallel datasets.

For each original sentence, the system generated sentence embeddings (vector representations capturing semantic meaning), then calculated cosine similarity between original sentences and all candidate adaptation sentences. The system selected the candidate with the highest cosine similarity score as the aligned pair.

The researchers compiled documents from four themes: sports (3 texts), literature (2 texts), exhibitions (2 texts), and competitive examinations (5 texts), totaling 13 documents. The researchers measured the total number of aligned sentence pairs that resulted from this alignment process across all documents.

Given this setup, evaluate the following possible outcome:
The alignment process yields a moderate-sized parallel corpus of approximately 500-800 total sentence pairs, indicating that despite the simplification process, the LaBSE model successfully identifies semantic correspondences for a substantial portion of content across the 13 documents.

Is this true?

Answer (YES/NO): NO